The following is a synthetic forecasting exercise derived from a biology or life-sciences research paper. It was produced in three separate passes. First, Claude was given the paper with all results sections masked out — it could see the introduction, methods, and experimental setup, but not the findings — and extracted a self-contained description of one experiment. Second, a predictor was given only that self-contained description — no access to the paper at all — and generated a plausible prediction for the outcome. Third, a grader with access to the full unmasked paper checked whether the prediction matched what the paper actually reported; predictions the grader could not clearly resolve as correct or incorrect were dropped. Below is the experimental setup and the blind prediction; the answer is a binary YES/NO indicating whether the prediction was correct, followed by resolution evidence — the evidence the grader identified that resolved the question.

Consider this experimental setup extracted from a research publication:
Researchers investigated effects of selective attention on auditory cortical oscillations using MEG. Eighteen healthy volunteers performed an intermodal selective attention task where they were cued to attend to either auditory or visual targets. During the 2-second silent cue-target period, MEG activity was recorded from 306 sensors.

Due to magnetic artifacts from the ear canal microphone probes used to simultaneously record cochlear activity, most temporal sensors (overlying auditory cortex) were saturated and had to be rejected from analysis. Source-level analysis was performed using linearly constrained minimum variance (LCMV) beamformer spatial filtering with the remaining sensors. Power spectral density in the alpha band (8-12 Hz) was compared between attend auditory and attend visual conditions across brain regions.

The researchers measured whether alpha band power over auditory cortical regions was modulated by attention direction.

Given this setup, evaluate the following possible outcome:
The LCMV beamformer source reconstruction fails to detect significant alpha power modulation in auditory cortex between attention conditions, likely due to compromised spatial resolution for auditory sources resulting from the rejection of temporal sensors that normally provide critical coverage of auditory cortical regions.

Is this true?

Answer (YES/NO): YES